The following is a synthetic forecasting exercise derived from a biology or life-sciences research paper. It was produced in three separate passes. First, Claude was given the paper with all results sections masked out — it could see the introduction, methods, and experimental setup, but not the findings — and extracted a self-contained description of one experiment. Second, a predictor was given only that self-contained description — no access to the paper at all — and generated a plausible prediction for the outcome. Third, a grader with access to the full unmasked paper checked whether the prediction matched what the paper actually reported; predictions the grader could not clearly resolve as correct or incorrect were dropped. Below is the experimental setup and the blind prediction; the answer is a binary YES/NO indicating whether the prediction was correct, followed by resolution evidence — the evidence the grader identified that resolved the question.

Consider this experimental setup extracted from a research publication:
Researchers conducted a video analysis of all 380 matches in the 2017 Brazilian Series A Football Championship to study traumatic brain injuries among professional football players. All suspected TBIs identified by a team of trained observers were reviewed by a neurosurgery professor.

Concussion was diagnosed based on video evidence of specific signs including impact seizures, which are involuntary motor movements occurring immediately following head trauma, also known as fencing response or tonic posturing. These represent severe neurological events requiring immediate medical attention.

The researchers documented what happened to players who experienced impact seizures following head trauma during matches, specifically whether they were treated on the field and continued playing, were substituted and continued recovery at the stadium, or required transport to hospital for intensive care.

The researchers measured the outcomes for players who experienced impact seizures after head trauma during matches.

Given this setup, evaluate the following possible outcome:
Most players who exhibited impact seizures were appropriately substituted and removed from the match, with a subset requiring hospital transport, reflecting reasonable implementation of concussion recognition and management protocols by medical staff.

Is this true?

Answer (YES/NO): NO